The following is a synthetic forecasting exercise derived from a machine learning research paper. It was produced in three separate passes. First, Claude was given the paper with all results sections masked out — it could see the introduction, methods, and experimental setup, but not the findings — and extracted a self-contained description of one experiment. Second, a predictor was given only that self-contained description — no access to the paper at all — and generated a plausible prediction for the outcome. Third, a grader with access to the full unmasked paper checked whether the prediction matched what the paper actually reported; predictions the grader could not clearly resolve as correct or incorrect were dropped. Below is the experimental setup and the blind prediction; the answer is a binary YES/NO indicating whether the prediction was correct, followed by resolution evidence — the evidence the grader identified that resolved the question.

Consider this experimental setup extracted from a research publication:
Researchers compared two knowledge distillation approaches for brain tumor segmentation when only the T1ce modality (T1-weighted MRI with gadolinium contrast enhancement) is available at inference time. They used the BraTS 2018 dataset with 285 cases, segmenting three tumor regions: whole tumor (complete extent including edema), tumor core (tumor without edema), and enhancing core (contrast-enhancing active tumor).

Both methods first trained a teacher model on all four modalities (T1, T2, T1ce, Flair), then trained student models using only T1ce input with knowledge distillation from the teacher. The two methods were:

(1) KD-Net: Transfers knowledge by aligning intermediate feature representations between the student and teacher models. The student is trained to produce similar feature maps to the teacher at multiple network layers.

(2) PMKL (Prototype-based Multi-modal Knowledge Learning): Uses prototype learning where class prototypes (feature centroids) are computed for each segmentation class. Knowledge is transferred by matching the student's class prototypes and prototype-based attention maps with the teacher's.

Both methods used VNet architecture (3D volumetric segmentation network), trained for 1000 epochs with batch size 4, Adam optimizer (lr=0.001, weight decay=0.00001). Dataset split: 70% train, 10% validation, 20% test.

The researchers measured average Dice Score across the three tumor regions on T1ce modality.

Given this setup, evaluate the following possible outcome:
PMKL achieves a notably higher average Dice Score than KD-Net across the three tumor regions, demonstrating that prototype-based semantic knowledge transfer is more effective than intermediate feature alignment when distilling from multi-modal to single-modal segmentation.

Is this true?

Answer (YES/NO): NO